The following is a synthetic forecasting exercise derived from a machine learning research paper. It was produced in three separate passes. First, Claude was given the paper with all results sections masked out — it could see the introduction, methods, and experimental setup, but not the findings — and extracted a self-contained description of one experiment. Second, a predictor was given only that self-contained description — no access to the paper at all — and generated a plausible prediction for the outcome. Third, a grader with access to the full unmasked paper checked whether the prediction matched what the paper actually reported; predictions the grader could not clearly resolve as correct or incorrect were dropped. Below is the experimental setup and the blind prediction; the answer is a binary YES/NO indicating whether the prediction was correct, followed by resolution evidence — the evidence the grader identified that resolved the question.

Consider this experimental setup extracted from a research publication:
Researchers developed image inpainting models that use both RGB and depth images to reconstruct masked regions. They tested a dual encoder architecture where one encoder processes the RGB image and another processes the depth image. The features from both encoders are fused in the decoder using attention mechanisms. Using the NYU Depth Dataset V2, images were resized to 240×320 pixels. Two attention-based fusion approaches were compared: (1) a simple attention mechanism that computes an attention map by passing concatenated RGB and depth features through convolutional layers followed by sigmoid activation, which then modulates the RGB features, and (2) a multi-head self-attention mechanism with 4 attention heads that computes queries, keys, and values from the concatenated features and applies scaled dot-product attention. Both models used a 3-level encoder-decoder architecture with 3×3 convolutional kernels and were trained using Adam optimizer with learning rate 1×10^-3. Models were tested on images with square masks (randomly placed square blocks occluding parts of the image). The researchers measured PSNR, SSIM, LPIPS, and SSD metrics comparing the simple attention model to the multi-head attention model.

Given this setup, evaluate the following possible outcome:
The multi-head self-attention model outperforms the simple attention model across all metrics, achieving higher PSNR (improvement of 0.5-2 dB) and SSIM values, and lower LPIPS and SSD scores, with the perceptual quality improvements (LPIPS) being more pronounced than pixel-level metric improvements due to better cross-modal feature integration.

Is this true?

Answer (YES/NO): NO